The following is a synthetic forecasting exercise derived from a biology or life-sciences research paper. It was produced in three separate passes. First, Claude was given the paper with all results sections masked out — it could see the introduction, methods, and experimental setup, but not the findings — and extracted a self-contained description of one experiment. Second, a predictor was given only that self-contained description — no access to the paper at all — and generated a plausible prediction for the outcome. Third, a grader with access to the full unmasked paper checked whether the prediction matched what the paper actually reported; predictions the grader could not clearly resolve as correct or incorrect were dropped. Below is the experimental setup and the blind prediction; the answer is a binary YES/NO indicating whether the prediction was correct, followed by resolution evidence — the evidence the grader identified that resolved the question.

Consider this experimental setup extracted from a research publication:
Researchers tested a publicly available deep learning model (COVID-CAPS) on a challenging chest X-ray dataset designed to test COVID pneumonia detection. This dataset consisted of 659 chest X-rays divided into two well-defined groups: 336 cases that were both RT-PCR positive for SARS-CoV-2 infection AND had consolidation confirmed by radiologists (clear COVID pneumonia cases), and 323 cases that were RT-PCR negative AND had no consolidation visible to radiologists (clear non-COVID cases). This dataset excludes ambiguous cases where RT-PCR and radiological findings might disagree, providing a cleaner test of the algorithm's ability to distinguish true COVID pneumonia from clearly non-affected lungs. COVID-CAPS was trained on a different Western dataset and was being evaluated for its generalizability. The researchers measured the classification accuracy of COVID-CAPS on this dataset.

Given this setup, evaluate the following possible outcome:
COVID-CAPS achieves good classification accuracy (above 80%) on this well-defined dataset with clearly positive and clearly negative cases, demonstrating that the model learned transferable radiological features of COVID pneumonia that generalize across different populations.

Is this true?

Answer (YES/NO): NO